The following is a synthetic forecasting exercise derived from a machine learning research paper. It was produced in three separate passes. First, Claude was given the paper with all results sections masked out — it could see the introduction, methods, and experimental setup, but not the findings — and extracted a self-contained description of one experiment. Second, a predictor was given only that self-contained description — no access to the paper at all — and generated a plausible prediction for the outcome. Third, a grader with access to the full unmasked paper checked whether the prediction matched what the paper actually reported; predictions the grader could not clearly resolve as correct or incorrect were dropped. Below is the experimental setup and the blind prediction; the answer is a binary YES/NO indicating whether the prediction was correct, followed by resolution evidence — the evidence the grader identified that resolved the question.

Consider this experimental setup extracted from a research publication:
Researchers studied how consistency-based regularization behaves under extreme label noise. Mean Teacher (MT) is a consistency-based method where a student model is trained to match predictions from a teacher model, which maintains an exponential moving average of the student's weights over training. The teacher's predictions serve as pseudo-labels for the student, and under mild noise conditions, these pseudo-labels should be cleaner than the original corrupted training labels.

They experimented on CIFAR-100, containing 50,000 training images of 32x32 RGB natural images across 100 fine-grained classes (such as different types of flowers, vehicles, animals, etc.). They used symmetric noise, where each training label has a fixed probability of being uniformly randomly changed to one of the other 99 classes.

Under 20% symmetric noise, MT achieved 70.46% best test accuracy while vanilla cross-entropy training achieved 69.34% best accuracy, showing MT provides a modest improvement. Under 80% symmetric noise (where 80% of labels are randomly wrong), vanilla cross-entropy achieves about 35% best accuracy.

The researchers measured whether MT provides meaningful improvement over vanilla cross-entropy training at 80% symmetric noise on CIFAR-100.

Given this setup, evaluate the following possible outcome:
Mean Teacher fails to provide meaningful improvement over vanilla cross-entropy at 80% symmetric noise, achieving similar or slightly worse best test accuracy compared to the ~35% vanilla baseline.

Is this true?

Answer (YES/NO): YES